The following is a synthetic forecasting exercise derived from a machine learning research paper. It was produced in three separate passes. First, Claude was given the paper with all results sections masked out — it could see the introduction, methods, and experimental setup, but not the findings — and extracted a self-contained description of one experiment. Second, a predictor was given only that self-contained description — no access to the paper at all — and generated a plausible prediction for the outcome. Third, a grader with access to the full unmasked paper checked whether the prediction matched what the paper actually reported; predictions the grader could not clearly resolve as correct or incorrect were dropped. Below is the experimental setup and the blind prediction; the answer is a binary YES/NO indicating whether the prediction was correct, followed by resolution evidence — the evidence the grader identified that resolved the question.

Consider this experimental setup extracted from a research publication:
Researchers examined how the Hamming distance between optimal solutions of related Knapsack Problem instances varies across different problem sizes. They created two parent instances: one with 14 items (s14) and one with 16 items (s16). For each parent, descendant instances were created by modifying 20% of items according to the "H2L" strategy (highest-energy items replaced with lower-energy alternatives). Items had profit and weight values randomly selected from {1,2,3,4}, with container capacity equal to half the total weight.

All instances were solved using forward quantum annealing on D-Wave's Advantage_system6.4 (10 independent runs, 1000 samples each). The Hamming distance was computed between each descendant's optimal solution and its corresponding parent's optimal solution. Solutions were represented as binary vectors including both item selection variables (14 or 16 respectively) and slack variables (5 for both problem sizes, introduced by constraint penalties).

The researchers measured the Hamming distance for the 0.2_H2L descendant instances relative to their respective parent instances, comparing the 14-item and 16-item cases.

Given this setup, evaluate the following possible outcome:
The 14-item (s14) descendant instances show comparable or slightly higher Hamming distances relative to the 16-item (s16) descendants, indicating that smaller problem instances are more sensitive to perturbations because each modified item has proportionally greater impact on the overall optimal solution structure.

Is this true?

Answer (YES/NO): YES